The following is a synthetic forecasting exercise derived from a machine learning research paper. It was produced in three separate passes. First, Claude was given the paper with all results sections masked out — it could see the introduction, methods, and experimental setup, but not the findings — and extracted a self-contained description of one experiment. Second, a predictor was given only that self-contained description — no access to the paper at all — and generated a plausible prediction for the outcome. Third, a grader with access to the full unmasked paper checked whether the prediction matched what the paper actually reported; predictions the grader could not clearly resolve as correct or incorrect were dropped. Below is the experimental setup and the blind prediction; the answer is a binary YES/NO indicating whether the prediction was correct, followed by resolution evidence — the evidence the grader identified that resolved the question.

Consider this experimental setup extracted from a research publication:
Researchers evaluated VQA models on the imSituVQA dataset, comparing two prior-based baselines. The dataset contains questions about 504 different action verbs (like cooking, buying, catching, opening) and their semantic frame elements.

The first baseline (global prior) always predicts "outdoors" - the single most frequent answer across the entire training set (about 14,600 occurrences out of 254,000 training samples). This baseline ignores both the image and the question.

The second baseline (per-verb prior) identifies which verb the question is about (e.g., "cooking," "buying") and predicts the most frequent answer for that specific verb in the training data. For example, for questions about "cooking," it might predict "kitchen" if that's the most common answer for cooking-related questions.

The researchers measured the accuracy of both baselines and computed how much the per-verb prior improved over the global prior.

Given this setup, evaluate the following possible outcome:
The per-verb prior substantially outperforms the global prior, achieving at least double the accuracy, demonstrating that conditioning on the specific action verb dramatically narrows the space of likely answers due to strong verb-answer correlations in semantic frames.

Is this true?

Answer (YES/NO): YES